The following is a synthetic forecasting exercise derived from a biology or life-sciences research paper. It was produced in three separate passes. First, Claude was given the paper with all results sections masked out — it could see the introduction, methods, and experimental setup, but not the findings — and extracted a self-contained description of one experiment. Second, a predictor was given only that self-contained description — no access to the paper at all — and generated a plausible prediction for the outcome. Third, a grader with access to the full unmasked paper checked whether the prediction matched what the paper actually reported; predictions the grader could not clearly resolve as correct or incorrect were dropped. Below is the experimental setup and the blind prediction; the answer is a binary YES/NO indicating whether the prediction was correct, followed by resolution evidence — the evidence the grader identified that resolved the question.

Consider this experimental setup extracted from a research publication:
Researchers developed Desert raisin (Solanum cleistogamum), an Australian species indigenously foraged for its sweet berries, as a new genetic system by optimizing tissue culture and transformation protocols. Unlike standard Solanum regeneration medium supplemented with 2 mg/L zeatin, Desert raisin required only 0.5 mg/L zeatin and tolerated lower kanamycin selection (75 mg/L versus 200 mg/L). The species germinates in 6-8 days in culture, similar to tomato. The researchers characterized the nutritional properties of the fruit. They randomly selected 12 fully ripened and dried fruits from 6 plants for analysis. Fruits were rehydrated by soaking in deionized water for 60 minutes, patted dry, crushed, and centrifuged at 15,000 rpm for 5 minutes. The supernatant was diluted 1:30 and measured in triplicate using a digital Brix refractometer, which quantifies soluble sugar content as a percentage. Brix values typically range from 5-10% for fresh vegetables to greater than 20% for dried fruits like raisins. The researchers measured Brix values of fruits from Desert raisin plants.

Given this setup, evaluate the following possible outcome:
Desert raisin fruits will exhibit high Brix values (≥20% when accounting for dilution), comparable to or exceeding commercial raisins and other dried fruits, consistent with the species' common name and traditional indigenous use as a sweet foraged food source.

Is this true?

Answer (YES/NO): NO